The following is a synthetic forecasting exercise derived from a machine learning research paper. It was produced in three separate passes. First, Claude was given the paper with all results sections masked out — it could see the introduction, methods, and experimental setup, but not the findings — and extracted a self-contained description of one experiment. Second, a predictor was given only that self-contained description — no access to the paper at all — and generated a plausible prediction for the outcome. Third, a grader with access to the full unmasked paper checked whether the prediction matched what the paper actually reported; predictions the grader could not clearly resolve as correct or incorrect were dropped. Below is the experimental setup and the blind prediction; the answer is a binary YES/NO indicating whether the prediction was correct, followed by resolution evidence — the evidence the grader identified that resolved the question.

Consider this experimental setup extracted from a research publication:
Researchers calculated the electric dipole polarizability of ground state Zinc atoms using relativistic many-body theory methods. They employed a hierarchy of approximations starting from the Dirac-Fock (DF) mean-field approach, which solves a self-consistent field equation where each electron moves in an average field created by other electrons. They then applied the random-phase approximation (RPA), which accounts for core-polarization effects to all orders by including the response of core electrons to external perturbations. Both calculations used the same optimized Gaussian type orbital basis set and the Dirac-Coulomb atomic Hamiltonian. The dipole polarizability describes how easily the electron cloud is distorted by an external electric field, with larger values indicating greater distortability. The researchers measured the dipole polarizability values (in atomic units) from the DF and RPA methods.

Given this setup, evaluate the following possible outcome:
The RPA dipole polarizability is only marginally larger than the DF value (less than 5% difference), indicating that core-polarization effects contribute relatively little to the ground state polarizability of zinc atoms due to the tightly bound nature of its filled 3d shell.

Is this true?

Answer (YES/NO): NO